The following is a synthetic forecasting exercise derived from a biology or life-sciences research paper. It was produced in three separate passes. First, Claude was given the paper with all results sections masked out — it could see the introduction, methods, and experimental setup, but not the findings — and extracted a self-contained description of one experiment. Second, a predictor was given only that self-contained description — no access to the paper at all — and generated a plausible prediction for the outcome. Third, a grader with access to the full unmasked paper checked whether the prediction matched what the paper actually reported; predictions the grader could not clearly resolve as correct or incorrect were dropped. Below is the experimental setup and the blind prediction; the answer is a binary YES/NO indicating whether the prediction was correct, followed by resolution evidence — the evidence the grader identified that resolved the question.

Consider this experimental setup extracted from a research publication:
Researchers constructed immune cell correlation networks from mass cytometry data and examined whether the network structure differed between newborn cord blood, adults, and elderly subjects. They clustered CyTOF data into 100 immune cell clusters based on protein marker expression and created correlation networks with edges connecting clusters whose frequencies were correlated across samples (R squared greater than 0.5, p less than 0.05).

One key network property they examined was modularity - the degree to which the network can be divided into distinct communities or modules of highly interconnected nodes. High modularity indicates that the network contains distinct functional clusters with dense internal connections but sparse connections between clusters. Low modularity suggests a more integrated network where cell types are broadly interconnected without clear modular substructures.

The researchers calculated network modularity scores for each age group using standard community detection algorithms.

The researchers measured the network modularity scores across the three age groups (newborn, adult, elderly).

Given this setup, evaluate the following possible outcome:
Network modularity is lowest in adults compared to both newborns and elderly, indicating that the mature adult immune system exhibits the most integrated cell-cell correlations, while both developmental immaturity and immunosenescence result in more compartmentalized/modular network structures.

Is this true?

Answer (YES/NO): NO